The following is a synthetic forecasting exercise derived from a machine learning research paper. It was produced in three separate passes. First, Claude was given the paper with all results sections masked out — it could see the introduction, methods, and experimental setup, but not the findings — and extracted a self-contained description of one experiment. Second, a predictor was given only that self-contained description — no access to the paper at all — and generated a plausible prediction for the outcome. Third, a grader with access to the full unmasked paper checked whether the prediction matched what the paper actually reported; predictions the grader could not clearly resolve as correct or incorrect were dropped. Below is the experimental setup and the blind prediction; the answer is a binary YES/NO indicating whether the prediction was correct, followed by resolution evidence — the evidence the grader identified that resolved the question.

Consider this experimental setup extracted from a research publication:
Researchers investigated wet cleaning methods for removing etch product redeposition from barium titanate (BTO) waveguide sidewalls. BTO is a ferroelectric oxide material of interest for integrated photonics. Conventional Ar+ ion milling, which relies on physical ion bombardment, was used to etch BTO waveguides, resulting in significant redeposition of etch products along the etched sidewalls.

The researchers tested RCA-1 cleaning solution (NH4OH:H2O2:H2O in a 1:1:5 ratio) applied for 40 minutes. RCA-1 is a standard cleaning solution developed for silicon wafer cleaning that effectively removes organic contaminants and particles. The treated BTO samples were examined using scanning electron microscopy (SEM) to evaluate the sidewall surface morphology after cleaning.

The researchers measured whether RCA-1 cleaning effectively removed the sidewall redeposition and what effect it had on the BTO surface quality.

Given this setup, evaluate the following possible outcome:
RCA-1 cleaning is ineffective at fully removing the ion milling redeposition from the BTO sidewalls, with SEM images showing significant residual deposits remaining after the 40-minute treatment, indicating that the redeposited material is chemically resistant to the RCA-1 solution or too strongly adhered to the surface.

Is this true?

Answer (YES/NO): YES